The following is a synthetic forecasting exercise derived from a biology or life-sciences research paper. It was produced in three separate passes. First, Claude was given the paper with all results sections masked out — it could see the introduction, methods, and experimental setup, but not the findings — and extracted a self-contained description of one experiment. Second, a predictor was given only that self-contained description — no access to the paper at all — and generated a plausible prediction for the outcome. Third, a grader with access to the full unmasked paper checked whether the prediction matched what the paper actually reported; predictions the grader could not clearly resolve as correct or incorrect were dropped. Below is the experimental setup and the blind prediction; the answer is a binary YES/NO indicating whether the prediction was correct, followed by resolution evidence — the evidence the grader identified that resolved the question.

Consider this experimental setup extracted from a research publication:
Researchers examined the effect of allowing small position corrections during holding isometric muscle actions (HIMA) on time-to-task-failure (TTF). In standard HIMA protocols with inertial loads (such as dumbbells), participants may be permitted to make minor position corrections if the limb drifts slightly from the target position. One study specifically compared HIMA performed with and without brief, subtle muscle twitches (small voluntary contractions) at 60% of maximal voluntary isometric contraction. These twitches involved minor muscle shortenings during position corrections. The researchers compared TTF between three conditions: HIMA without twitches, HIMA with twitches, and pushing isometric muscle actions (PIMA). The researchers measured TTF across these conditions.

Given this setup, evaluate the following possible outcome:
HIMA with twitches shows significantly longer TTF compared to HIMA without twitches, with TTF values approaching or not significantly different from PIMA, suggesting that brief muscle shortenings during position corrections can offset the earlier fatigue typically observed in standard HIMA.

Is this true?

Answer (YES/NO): YES